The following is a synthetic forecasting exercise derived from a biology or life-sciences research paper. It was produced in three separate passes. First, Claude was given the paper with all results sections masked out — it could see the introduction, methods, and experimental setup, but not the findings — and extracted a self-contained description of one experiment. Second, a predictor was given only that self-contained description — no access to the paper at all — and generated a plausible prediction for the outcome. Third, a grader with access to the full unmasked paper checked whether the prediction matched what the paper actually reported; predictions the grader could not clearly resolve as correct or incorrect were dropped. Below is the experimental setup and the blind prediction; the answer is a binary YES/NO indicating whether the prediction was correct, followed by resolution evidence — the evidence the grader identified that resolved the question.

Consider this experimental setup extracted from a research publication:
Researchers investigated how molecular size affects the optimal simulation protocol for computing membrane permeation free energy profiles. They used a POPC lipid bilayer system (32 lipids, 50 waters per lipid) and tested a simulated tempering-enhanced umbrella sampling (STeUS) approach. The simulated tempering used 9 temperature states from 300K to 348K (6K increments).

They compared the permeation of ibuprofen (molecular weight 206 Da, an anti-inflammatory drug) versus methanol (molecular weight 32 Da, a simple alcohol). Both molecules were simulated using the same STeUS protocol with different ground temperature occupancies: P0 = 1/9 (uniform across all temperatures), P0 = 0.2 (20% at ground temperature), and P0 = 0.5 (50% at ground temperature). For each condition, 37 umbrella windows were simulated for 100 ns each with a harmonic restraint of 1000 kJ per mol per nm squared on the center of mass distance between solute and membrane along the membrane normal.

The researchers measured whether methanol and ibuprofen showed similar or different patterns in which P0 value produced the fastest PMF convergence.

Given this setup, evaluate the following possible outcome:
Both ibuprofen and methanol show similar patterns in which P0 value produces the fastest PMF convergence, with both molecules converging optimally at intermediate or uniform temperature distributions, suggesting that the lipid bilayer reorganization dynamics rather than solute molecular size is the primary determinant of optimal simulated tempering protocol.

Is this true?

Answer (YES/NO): NO